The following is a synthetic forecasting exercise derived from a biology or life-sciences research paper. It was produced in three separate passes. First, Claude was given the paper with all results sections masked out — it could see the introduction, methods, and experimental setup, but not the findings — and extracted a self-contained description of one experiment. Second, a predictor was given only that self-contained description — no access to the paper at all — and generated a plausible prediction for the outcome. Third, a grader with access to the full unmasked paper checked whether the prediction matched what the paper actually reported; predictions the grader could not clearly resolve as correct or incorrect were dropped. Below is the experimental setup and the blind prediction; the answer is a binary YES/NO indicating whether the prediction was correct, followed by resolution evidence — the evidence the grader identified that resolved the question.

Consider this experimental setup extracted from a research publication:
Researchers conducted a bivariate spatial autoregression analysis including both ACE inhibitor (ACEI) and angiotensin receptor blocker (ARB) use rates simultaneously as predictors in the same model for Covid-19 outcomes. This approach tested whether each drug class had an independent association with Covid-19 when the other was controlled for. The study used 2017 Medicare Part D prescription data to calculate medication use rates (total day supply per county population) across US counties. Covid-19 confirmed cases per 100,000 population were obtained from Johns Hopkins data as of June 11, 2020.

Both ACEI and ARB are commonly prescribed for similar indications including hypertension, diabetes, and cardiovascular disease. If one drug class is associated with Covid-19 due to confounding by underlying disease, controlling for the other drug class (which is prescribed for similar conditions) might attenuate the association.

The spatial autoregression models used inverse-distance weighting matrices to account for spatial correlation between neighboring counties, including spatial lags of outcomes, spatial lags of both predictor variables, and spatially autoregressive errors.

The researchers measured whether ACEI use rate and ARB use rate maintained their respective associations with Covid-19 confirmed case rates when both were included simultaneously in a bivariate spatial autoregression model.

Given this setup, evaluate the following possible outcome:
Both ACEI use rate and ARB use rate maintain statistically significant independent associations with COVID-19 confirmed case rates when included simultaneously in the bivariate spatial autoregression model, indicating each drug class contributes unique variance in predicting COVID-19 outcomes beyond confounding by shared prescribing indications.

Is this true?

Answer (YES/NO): NO